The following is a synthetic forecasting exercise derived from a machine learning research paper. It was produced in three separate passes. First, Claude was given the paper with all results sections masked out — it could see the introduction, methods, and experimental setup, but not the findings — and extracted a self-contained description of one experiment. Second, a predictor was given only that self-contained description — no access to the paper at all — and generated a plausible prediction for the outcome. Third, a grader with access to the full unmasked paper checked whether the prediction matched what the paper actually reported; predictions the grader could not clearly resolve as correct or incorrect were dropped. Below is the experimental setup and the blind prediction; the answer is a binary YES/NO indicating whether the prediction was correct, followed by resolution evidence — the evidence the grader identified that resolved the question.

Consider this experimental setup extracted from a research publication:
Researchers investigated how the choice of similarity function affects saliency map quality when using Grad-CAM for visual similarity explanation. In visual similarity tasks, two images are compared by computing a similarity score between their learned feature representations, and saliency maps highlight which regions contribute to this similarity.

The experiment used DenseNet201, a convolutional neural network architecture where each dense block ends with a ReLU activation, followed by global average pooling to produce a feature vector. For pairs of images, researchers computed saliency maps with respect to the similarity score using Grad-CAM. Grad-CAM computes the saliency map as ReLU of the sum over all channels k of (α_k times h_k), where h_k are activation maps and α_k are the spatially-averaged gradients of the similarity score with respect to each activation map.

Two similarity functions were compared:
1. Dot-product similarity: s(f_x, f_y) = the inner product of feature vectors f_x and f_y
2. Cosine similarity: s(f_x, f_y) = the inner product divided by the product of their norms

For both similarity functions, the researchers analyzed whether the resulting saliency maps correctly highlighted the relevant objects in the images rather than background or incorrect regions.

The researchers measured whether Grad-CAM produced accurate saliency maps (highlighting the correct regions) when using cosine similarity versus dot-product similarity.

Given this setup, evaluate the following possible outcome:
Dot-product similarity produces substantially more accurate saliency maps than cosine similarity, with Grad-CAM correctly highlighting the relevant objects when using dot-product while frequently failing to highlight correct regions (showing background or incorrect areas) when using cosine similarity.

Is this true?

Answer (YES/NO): YES